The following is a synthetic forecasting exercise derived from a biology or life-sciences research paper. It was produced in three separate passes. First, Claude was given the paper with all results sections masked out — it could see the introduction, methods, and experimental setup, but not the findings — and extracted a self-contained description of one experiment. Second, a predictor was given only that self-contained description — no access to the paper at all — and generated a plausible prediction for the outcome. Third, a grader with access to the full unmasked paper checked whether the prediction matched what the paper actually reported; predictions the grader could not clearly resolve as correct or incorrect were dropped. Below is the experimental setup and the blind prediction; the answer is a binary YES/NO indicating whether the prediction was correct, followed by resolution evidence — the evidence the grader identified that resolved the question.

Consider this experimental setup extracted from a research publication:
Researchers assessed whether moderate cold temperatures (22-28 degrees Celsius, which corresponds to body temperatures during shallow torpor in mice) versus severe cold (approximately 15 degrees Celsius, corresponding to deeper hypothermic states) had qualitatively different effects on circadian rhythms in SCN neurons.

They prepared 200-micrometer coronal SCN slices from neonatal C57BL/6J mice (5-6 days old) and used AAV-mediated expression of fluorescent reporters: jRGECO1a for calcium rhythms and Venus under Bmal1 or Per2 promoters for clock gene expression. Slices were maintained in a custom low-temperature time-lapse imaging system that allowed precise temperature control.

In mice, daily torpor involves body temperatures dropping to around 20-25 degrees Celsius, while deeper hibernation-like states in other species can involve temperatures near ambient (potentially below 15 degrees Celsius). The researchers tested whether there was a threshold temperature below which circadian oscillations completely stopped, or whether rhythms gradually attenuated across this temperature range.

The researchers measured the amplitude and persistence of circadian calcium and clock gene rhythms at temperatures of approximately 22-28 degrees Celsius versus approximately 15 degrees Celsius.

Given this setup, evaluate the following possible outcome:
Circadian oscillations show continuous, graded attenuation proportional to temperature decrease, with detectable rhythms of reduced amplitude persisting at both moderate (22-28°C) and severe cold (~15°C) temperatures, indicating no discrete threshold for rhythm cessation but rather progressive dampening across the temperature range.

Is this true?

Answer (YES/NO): NO